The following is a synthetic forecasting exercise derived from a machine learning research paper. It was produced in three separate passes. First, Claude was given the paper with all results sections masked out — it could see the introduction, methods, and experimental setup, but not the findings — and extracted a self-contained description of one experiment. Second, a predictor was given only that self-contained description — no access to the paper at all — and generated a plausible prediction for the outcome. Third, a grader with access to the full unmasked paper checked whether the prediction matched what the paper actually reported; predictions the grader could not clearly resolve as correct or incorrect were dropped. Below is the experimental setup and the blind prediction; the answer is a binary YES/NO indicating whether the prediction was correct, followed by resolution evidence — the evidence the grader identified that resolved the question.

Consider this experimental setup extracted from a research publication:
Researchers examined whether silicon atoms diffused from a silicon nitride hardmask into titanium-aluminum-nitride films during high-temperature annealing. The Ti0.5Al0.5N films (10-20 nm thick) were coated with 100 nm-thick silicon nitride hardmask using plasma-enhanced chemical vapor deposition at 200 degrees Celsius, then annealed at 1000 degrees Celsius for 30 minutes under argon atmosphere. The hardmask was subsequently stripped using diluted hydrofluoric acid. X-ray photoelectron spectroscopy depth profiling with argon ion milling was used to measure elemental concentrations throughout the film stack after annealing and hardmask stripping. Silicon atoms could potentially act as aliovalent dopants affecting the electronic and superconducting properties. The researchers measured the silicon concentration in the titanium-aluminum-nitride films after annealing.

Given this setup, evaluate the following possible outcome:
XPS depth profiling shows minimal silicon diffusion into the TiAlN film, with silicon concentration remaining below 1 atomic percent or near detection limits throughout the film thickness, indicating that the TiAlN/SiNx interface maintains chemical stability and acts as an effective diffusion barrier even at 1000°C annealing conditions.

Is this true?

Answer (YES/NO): YES